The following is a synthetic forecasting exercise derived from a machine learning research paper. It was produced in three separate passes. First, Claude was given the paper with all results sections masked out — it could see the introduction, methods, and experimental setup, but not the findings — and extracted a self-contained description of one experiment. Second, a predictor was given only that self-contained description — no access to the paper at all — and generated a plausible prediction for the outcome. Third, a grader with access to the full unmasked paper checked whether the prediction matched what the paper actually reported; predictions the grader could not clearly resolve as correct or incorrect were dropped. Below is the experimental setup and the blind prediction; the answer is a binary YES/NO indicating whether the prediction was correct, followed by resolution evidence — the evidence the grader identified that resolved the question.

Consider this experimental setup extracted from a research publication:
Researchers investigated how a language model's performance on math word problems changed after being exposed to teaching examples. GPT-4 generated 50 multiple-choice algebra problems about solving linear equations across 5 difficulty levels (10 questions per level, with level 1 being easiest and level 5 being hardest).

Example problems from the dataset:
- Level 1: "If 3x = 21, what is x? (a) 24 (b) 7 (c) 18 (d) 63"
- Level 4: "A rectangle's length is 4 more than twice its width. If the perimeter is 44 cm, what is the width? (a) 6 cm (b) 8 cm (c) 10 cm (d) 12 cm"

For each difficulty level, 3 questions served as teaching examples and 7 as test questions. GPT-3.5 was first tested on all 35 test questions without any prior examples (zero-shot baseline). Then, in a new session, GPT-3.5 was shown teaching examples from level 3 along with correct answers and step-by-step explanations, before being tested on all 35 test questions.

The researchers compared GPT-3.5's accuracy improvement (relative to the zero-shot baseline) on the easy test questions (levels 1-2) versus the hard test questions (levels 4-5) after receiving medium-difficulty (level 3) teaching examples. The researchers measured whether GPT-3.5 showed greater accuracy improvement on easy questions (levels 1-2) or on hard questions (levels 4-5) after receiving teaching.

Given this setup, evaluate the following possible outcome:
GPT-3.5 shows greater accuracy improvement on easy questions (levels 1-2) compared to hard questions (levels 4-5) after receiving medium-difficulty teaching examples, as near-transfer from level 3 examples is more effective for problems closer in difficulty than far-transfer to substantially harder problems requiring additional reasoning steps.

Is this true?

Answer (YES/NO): NO